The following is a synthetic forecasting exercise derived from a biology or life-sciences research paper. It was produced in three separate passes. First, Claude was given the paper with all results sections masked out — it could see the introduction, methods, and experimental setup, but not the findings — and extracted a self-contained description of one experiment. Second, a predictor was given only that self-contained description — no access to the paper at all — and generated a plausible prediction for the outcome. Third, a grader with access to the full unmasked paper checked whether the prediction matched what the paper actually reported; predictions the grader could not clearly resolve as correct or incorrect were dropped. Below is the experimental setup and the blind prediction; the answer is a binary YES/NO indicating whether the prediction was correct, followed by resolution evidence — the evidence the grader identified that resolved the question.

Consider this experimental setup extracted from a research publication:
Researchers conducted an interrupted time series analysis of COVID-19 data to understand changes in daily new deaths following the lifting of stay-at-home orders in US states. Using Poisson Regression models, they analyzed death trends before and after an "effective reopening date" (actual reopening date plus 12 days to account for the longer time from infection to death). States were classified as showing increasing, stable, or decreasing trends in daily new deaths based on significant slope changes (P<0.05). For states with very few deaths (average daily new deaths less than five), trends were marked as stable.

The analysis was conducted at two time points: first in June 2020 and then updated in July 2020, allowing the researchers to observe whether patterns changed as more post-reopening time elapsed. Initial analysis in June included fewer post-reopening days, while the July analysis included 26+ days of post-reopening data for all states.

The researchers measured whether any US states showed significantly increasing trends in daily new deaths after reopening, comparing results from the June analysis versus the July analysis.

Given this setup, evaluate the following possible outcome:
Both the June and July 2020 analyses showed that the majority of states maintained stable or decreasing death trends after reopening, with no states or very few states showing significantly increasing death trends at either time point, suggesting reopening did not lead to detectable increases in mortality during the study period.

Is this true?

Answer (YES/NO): NO